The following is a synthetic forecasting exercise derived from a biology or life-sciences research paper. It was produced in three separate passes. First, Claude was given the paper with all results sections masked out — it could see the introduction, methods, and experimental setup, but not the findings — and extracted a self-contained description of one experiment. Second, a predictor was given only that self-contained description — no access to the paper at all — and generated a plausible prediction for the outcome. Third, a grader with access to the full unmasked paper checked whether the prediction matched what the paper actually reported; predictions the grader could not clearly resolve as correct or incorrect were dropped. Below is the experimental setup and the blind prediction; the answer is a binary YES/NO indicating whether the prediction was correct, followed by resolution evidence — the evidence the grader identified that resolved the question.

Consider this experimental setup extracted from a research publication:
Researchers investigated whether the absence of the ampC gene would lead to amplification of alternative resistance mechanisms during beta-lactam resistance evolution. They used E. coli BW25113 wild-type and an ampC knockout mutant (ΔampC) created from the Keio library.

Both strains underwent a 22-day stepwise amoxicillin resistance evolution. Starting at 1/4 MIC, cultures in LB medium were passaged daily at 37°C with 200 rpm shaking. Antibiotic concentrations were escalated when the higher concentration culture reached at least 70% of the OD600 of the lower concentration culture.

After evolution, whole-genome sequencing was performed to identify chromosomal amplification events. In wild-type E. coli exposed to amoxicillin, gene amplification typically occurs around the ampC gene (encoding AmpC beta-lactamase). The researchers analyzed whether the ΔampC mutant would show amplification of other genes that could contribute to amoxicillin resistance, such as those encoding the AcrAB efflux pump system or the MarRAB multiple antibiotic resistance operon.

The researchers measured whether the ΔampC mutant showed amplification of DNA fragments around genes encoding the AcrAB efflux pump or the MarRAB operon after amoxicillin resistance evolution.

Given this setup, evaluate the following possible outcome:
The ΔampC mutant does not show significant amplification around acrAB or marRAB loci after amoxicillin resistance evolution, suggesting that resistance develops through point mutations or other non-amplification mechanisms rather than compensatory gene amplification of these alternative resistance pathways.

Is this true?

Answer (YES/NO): NO